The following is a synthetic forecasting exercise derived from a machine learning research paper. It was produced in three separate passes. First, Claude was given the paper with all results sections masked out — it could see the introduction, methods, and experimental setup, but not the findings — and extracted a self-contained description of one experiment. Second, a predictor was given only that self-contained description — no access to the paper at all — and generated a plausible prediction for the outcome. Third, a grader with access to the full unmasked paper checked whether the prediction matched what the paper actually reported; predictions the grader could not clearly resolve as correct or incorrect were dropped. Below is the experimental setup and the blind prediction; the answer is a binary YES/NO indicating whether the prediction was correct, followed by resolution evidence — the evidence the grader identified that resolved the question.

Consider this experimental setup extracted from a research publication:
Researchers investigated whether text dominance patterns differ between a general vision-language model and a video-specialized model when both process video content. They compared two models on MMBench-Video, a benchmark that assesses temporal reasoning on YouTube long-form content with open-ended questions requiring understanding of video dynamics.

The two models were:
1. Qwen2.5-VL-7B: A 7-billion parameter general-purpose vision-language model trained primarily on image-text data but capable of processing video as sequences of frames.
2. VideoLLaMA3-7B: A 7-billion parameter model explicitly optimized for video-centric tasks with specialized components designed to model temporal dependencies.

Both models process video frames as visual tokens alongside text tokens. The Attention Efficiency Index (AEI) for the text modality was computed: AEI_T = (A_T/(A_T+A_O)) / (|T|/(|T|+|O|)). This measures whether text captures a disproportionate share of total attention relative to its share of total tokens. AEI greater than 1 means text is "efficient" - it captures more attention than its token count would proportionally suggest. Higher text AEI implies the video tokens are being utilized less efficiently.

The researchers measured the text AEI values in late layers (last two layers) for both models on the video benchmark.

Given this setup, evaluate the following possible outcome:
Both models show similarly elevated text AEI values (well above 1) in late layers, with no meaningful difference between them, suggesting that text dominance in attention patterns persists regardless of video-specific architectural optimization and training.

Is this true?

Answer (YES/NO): NO